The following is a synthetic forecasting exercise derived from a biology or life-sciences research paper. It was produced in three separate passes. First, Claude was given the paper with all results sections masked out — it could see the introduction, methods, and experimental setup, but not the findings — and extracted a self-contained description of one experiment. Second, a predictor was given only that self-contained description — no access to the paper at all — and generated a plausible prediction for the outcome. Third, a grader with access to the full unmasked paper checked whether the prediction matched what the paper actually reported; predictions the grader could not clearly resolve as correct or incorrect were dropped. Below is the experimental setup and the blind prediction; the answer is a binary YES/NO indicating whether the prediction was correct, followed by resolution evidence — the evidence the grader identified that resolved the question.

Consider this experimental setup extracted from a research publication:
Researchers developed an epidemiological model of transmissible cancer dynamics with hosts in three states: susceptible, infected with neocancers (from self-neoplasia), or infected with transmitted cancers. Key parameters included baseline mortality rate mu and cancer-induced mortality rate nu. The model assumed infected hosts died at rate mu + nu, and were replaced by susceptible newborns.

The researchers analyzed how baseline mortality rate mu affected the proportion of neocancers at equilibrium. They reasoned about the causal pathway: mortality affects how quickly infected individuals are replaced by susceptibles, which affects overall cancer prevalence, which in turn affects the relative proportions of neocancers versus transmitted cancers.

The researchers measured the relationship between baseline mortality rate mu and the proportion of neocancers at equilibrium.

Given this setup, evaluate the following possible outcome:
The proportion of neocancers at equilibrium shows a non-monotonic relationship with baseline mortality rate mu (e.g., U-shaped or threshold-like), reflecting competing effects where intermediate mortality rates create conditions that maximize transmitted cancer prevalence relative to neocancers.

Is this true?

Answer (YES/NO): NO